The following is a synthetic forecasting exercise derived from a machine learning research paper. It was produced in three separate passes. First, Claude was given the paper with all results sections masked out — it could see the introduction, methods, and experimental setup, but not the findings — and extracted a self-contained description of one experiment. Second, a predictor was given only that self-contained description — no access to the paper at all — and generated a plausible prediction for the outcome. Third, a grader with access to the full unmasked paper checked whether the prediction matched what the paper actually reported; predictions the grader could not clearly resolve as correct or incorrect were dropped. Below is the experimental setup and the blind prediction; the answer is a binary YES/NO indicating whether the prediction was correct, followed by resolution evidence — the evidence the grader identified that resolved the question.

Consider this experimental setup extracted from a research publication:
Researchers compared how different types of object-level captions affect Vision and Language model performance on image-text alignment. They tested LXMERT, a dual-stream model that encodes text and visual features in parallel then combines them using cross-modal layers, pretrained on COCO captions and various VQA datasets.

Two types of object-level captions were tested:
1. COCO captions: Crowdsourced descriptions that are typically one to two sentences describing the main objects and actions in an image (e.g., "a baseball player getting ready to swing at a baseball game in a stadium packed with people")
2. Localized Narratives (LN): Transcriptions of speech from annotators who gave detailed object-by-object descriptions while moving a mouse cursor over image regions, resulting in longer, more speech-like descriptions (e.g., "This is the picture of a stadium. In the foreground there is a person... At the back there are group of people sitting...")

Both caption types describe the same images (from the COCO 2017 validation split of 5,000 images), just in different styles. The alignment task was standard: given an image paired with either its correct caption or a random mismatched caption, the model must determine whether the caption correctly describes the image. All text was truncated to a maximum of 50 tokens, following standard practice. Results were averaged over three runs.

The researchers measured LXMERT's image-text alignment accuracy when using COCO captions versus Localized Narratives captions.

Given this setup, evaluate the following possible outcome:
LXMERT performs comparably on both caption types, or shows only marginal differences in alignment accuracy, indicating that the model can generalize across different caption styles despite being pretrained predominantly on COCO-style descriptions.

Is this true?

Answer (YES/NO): NO